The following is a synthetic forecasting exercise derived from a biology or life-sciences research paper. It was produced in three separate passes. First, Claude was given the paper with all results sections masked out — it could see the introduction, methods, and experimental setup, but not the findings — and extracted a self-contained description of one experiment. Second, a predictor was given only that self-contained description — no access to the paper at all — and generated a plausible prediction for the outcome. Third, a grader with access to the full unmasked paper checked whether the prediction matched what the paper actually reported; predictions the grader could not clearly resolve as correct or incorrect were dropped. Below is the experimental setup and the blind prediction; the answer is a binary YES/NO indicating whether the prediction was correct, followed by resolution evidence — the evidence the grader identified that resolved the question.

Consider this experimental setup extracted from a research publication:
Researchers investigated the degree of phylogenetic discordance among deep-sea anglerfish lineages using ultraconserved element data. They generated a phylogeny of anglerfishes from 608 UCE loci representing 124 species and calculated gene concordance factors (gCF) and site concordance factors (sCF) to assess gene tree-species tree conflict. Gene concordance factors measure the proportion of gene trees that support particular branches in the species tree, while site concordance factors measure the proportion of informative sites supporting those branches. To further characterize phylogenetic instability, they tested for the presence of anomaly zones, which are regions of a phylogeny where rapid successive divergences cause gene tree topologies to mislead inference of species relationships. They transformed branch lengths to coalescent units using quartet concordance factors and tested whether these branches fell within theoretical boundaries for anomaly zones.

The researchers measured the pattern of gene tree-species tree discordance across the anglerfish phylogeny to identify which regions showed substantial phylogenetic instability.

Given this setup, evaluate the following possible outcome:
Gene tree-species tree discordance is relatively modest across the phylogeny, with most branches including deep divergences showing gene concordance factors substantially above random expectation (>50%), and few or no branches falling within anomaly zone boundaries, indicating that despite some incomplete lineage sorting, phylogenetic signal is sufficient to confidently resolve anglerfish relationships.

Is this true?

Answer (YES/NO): NO